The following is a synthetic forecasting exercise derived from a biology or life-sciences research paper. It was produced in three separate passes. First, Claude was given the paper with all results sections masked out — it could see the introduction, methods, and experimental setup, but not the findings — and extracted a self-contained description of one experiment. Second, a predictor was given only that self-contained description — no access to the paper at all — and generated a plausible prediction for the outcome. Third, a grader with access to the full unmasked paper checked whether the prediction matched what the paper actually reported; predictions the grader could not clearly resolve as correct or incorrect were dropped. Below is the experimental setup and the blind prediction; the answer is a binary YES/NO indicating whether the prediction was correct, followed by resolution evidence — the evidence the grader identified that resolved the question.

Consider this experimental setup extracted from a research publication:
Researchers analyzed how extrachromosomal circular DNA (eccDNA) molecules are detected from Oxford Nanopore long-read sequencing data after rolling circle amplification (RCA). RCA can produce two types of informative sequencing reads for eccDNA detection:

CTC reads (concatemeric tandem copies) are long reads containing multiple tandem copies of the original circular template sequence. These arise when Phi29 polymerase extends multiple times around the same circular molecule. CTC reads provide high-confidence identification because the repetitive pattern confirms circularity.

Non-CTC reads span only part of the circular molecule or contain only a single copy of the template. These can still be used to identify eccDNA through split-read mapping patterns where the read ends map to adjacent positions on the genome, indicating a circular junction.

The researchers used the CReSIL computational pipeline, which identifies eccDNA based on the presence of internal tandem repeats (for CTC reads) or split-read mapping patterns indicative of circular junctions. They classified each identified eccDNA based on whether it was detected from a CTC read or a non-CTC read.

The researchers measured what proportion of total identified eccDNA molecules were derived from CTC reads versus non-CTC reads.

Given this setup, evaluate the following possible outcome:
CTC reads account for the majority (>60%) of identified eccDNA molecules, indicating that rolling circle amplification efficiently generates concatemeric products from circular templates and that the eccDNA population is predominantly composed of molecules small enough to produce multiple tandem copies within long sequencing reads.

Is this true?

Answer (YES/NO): NO